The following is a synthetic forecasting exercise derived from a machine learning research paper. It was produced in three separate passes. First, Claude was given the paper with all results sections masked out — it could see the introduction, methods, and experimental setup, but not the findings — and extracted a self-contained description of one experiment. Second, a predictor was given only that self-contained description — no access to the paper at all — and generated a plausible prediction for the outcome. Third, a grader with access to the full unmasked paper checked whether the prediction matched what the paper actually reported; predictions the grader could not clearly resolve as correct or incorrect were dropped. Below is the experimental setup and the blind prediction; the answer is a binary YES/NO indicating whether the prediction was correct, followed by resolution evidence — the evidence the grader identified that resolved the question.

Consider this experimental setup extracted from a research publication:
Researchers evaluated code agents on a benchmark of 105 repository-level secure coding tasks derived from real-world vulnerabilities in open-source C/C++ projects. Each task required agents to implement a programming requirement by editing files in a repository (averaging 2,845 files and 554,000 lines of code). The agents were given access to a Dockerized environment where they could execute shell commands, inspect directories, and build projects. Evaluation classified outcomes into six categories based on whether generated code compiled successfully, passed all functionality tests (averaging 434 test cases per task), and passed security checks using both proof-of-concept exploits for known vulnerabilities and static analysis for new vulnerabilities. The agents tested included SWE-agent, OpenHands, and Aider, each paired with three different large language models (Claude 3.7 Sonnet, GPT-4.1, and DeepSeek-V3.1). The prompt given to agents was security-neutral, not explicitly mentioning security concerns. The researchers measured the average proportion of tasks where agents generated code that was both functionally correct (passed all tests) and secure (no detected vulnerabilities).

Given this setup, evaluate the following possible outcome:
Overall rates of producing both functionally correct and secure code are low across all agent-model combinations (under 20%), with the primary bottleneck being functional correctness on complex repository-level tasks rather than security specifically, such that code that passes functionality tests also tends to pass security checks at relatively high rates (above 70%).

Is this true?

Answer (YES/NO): NO